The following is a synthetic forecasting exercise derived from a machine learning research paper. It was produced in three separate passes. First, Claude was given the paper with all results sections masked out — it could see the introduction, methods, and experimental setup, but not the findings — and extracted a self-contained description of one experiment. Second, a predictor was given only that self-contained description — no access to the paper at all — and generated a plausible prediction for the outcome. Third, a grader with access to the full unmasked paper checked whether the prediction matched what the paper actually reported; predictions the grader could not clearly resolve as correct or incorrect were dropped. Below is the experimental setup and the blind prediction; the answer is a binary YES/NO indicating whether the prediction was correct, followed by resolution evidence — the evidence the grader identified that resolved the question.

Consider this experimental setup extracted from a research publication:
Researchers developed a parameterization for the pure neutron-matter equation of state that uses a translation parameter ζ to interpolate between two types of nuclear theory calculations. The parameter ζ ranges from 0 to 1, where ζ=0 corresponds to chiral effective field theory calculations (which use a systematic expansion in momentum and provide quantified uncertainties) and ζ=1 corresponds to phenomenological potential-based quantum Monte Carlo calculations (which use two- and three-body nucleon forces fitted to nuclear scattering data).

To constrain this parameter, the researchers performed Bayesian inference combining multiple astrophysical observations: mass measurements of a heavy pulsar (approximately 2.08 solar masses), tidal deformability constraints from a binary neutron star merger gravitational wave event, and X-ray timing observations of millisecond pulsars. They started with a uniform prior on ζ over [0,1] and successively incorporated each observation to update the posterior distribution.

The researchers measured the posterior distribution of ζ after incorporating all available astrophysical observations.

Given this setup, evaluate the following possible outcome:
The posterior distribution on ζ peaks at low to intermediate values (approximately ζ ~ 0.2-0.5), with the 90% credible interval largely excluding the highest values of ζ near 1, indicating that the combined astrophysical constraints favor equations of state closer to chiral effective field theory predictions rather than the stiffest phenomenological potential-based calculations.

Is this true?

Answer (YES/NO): NO